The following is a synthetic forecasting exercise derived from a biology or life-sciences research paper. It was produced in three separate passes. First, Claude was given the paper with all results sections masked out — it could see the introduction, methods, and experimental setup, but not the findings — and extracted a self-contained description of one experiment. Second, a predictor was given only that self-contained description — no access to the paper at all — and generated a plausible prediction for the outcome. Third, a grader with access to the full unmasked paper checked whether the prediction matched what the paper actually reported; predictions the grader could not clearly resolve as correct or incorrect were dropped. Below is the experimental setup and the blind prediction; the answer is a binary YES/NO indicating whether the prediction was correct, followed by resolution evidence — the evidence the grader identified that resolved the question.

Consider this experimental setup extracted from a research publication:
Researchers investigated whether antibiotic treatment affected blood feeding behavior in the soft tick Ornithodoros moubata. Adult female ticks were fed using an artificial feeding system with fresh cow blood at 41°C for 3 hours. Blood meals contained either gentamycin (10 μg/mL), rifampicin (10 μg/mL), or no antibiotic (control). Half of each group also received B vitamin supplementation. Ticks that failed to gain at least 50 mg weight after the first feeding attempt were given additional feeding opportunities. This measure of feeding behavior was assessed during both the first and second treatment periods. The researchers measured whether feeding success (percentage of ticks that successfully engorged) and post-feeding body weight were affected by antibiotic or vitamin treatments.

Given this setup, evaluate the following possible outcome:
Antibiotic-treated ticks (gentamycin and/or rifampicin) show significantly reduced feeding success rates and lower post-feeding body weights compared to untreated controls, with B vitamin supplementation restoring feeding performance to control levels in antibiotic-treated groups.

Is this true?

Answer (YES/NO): NO